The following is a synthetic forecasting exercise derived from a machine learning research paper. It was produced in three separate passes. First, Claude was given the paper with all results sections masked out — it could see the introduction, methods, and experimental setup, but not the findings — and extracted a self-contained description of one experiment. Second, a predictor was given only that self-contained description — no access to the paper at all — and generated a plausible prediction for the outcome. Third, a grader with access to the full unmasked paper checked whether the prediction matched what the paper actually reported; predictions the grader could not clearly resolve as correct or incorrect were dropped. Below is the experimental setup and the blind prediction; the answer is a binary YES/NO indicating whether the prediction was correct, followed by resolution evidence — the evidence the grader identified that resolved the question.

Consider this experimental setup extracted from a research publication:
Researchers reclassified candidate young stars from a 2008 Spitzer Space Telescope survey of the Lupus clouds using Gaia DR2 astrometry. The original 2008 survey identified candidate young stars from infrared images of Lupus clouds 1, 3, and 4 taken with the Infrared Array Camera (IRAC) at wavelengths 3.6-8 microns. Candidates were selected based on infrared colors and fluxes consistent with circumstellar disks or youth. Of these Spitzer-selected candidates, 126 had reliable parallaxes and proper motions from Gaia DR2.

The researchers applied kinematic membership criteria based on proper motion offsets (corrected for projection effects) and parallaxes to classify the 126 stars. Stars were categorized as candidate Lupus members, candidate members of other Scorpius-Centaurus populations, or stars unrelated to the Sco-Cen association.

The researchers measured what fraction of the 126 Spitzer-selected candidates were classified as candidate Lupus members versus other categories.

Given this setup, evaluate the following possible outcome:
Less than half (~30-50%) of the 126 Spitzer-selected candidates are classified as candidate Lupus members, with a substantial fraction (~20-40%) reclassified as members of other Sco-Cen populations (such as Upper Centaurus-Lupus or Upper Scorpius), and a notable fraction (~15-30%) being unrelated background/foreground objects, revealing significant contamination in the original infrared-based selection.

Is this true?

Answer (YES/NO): NO